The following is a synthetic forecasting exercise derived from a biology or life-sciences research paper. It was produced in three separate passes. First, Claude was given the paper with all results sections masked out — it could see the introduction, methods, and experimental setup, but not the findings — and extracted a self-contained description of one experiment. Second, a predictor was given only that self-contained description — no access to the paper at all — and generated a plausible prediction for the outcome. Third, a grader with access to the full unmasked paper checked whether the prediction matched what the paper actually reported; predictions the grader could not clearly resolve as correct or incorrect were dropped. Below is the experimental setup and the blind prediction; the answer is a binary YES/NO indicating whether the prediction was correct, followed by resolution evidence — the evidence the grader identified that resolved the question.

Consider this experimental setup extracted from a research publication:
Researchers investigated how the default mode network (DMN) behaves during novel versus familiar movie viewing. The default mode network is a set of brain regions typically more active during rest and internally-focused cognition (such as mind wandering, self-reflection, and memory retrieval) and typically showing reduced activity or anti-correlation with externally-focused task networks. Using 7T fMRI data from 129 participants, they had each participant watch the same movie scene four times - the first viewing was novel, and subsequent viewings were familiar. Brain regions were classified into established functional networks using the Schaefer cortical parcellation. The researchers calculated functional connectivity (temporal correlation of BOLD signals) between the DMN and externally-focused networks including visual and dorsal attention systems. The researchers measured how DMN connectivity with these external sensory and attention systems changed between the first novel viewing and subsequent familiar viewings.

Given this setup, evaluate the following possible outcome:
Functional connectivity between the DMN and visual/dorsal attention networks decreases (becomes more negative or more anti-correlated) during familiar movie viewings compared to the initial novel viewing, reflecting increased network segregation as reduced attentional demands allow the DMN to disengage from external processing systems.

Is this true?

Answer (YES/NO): YES